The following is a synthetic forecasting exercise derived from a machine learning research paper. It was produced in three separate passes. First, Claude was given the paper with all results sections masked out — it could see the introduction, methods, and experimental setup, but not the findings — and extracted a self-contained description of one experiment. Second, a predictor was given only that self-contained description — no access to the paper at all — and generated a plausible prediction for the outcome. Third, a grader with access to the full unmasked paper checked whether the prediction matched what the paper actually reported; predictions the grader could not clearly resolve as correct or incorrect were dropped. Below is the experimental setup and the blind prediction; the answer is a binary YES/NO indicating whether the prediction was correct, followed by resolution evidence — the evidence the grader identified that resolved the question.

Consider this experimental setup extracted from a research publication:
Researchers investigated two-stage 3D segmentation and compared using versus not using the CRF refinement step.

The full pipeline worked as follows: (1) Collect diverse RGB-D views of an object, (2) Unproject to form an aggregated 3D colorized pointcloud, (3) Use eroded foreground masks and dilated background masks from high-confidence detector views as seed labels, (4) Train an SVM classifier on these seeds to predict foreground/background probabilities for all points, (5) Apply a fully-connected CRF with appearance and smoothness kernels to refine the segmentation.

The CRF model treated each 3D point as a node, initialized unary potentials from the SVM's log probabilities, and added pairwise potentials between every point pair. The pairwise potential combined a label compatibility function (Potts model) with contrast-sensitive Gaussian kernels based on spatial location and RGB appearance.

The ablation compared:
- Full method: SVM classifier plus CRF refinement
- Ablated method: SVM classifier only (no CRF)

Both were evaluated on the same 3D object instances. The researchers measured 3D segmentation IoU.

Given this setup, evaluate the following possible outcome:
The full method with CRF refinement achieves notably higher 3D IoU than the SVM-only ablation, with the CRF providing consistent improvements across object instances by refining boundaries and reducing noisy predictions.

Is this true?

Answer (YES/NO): YES